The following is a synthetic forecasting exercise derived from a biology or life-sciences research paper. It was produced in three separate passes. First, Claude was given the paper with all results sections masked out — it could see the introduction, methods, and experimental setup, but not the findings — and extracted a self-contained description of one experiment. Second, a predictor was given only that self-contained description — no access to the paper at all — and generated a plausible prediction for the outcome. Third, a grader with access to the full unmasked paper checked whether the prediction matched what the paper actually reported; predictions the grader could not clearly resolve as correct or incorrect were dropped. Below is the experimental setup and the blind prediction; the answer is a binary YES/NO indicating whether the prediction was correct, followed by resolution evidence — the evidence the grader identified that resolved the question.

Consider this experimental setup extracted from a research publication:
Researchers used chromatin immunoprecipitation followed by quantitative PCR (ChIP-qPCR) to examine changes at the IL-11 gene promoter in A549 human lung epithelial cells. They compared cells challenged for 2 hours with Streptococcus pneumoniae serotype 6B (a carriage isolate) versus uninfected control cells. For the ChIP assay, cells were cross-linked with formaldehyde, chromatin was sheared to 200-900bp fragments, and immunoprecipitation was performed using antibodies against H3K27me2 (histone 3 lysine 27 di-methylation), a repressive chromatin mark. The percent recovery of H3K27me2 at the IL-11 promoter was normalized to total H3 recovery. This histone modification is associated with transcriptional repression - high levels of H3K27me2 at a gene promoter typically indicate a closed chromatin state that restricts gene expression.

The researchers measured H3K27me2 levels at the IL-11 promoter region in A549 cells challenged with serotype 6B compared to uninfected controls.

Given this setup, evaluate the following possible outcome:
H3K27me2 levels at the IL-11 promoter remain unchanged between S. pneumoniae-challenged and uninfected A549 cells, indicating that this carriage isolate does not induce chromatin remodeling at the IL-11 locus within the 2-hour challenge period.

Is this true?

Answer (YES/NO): NO